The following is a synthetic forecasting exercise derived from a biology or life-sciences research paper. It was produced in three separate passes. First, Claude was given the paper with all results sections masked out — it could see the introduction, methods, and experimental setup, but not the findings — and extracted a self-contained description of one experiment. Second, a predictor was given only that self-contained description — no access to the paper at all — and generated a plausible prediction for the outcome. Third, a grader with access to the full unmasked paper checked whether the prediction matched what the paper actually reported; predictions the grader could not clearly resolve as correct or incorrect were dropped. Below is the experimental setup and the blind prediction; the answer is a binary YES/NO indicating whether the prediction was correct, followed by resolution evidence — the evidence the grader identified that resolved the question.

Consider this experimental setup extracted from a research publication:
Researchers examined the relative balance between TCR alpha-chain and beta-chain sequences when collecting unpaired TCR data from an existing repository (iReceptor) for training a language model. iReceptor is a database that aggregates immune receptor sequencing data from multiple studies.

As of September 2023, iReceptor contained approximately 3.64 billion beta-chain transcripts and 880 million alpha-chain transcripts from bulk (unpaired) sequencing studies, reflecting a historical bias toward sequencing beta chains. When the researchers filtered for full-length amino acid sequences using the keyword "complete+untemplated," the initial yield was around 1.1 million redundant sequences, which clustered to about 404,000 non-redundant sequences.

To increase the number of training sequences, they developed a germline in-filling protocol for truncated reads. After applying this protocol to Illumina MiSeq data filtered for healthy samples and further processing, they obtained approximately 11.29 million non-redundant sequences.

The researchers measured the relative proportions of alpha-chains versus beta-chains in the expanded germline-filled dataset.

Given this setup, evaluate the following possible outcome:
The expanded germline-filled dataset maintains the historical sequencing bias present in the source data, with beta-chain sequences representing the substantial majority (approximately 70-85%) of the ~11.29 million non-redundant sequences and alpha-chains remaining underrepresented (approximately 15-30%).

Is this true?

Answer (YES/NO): NO